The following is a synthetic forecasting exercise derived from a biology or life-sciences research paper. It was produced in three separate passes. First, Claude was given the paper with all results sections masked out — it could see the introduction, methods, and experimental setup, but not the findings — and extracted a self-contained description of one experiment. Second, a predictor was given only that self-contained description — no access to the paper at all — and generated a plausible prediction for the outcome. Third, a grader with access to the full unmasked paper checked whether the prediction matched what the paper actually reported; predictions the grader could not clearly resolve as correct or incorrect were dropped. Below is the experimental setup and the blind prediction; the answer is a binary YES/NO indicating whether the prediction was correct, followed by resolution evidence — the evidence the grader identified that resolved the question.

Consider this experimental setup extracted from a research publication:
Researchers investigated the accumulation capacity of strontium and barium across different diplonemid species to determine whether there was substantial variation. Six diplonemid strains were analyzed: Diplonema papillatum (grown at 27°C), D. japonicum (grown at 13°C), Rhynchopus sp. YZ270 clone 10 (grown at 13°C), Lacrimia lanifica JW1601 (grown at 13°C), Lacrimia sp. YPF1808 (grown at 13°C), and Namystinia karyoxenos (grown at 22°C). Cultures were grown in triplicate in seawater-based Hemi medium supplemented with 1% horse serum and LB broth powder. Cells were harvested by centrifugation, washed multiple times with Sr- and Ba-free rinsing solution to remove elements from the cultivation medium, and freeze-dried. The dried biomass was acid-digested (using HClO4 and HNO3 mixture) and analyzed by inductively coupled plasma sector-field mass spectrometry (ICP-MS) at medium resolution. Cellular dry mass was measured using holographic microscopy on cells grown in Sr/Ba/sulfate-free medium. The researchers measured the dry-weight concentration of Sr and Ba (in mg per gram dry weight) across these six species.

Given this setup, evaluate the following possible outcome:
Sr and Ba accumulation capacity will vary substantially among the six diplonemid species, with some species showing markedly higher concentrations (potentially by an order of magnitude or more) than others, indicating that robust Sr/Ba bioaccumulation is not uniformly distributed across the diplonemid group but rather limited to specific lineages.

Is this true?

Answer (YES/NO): YES